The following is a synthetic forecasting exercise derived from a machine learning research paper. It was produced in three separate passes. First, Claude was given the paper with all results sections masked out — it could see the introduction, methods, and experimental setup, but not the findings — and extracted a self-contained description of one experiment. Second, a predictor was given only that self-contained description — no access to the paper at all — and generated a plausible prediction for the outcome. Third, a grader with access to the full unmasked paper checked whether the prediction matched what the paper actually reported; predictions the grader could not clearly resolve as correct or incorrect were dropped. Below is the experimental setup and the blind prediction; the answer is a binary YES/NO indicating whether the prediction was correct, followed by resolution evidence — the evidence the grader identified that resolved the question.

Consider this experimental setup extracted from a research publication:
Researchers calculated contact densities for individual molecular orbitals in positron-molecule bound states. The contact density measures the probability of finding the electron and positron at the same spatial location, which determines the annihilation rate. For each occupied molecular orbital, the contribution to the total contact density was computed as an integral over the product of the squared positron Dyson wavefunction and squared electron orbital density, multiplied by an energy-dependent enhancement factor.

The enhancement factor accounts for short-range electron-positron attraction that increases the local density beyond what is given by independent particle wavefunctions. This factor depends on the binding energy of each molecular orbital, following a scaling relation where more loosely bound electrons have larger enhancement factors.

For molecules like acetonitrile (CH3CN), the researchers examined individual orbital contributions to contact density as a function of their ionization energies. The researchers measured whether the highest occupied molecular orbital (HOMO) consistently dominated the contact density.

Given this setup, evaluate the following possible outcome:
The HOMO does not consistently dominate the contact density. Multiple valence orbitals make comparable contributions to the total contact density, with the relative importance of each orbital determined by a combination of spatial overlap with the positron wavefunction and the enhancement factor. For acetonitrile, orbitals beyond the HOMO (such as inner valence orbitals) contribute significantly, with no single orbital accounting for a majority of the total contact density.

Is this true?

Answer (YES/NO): YES